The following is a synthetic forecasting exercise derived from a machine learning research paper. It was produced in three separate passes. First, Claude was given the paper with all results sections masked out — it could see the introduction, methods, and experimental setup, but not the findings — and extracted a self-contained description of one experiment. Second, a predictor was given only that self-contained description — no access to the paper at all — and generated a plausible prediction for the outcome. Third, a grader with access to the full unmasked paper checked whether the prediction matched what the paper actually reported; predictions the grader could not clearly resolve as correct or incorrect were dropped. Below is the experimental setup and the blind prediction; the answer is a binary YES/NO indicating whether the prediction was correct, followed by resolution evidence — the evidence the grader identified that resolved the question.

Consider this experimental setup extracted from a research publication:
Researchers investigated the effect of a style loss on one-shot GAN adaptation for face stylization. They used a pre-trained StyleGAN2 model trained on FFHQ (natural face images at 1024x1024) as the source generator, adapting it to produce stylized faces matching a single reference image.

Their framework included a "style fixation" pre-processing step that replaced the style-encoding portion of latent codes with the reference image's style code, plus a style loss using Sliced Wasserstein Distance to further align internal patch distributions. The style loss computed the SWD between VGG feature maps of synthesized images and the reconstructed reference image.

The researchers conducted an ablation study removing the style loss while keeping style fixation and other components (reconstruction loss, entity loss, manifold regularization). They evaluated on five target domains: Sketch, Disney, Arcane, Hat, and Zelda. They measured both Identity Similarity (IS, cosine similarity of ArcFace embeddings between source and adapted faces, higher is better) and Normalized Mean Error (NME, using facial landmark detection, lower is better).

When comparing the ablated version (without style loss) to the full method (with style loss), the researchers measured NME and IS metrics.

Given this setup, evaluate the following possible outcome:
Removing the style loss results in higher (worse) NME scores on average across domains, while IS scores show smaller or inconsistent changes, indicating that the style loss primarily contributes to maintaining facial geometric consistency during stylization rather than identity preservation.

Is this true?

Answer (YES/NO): NO